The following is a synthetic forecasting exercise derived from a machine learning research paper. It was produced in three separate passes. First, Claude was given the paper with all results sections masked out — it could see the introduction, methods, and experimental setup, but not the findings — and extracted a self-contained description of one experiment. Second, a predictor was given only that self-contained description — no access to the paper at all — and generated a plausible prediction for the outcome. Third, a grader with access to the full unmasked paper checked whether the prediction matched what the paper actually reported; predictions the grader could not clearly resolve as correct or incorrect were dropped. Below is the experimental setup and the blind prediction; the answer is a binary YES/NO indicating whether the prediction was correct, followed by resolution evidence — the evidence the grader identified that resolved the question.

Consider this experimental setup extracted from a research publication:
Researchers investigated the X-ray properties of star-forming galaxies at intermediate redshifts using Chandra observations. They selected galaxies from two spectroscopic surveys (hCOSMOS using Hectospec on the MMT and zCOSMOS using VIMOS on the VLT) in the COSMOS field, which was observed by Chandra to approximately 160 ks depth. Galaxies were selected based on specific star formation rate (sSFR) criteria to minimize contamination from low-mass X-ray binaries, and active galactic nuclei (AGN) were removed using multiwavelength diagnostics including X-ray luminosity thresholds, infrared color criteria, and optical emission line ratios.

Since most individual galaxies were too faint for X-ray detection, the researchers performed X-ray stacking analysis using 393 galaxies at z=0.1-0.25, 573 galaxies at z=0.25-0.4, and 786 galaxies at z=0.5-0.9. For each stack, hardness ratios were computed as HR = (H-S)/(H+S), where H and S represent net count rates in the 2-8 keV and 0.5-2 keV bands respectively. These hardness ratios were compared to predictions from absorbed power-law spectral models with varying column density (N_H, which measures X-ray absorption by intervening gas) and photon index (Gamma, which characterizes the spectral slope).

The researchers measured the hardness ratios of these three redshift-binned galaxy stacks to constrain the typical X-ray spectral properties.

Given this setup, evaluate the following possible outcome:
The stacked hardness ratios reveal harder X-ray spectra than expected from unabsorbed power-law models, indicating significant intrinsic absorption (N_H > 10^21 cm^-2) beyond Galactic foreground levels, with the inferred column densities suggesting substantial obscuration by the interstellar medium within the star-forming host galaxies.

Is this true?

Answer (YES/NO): NO